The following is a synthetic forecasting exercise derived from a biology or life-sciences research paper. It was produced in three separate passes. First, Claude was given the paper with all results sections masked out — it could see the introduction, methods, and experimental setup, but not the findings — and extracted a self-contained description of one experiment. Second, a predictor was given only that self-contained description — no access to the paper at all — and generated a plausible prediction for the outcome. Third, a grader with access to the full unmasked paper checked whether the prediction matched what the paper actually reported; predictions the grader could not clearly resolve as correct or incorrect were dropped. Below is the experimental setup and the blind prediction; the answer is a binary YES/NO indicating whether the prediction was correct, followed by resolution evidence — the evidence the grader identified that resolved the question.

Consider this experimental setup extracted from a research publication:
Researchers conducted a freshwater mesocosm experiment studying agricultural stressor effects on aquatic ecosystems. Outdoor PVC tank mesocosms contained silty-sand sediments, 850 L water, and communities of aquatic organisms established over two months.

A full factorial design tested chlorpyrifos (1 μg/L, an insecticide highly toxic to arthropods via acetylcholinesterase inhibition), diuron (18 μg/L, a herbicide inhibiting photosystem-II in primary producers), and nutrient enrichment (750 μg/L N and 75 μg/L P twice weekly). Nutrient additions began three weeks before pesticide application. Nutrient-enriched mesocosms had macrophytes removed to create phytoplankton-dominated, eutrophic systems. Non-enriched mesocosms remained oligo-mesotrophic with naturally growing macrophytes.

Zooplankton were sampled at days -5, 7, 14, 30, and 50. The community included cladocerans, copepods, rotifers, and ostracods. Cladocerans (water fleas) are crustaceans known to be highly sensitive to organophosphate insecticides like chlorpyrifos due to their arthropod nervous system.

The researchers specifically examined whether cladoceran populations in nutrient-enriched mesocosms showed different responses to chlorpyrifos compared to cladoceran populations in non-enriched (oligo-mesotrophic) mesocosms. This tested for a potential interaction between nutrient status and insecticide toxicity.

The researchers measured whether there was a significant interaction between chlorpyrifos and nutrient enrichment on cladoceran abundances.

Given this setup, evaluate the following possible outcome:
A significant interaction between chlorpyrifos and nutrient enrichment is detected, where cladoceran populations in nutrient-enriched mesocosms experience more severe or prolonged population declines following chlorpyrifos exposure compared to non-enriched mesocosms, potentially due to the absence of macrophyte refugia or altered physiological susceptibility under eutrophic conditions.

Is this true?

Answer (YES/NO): NO